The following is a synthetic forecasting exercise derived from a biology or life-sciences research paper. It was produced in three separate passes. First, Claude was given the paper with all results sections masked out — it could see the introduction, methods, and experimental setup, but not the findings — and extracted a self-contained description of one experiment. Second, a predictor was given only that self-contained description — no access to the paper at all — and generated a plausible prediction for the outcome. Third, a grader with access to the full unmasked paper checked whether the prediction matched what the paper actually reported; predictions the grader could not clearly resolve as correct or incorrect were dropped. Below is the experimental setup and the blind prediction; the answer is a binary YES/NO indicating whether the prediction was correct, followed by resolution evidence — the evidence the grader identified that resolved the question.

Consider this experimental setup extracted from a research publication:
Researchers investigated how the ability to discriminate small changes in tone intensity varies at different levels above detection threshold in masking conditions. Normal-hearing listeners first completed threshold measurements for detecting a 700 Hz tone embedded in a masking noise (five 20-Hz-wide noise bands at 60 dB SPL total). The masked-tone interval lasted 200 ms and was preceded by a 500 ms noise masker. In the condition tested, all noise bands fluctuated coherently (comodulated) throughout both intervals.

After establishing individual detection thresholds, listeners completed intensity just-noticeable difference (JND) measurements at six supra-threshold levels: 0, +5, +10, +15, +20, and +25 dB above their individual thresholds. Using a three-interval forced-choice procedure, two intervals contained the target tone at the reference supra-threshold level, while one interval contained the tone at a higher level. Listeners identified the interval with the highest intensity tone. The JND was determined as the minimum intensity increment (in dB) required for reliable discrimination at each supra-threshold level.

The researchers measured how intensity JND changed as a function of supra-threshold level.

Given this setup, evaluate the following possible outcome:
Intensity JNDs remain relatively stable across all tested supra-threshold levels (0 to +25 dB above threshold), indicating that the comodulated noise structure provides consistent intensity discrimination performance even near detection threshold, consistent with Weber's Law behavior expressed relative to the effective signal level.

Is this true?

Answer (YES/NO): NO